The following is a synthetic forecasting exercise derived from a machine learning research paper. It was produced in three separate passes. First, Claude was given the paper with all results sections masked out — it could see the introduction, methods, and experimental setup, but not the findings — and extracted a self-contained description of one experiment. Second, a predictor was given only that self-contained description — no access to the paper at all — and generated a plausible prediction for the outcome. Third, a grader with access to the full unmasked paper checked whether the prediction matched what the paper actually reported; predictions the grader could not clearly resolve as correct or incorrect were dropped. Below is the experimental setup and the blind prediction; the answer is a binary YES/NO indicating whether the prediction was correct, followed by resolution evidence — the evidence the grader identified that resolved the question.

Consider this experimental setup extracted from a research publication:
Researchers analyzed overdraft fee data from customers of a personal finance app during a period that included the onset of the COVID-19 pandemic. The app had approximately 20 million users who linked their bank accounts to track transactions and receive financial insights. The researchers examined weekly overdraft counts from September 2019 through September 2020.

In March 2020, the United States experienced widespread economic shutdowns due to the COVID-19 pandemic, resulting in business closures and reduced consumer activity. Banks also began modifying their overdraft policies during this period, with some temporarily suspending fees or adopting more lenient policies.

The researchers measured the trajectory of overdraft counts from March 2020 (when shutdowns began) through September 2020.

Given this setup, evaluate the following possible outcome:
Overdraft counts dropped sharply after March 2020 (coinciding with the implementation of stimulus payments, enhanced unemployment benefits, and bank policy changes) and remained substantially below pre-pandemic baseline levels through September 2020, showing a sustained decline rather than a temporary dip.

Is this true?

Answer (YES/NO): NO